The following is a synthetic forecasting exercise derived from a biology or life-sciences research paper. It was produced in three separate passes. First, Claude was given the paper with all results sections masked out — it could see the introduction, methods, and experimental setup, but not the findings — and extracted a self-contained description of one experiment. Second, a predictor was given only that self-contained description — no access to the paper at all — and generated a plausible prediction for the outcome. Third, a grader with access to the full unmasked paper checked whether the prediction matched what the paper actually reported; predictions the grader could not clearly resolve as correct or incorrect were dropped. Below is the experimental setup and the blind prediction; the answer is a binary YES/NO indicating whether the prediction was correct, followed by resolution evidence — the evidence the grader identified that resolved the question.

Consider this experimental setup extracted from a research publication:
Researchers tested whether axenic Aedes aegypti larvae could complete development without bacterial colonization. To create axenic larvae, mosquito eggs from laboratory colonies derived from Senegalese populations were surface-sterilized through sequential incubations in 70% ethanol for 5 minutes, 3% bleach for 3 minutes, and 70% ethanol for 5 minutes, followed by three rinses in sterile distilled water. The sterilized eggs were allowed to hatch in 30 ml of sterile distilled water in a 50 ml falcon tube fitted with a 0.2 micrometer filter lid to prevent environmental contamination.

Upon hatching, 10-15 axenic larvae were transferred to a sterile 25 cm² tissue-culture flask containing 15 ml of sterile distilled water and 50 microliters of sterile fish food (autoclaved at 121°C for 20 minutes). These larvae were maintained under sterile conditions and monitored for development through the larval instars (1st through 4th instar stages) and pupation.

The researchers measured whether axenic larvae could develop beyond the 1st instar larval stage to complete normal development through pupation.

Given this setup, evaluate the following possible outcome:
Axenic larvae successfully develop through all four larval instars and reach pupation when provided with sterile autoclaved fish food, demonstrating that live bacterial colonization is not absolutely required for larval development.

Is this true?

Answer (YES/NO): NO